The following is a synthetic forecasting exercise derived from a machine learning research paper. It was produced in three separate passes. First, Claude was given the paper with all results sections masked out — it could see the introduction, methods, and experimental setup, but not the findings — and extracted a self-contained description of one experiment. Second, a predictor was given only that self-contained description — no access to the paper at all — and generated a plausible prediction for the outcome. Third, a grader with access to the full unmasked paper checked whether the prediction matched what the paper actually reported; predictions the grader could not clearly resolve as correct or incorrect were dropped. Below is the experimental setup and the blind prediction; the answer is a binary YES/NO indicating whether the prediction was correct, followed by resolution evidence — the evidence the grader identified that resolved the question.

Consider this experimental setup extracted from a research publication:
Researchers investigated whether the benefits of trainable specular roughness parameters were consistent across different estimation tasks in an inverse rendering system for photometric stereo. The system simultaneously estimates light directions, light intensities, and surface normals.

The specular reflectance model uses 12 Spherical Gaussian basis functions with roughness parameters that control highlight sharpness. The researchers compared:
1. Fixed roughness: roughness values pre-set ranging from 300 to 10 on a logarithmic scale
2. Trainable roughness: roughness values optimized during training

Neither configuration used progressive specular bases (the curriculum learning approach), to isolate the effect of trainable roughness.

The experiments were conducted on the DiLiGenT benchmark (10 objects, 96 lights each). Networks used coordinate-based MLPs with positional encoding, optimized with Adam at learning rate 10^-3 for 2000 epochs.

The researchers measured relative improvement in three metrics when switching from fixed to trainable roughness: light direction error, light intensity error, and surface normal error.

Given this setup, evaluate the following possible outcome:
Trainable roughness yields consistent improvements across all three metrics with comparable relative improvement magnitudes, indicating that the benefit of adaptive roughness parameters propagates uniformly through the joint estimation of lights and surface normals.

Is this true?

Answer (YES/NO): YES